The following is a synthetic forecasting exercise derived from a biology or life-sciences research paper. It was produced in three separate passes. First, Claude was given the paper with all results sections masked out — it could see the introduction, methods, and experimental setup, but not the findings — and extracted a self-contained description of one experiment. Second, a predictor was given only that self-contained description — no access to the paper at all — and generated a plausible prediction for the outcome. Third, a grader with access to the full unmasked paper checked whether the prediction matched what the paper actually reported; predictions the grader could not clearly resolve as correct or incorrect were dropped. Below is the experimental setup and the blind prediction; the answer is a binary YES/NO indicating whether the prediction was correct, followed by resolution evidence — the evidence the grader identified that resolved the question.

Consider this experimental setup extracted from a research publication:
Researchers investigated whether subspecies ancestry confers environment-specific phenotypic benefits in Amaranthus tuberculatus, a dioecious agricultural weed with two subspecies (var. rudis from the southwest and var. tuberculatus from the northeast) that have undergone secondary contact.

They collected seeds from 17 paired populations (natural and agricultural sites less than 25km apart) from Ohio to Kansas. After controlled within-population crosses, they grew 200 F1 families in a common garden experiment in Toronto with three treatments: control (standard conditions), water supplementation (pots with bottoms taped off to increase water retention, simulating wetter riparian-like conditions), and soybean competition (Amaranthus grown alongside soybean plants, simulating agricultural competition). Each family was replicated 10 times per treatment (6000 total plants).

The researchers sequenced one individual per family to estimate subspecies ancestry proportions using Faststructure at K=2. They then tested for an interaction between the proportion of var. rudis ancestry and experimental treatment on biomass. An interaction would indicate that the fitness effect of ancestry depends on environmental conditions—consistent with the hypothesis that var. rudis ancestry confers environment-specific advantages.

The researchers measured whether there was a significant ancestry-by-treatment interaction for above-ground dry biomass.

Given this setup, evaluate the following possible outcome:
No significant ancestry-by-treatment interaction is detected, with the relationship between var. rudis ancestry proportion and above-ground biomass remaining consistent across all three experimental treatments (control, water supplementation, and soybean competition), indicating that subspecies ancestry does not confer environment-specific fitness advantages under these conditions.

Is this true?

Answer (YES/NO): NO